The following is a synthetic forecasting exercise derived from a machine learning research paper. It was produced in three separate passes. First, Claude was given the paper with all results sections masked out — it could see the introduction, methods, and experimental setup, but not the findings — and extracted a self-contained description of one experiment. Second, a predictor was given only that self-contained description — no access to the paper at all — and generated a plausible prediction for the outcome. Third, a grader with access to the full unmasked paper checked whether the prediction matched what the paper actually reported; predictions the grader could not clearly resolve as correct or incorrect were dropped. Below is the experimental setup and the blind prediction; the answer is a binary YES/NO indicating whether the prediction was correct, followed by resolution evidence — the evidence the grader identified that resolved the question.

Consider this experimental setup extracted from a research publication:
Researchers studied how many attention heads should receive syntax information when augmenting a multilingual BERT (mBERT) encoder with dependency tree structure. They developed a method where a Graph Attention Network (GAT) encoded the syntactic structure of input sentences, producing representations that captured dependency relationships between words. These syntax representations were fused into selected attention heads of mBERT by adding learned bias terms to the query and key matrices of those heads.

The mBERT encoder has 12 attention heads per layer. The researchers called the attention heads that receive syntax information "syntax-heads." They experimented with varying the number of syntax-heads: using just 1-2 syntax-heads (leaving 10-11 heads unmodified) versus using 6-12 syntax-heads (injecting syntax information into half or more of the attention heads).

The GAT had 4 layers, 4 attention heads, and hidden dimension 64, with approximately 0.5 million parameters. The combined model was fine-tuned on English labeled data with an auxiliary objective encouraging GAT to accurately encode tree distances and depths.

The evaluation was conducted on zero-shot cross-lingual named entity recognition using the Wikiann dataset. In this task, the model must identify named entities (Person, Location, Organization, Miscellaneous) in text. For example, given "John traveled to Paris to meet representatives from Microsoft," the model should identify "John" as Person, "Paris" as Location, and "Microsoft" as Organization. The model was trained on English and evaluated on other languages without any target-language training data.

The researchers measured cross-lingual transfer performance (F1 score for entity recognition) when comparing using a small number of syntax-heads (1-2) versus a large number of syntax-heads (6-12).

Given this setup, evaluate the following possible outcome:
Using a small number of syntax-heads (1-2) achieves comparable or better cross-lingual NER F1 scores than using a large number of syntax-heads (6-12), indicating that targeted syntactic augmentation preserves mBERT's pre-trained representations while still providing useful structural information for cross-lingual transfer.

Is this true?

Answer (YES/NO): YES